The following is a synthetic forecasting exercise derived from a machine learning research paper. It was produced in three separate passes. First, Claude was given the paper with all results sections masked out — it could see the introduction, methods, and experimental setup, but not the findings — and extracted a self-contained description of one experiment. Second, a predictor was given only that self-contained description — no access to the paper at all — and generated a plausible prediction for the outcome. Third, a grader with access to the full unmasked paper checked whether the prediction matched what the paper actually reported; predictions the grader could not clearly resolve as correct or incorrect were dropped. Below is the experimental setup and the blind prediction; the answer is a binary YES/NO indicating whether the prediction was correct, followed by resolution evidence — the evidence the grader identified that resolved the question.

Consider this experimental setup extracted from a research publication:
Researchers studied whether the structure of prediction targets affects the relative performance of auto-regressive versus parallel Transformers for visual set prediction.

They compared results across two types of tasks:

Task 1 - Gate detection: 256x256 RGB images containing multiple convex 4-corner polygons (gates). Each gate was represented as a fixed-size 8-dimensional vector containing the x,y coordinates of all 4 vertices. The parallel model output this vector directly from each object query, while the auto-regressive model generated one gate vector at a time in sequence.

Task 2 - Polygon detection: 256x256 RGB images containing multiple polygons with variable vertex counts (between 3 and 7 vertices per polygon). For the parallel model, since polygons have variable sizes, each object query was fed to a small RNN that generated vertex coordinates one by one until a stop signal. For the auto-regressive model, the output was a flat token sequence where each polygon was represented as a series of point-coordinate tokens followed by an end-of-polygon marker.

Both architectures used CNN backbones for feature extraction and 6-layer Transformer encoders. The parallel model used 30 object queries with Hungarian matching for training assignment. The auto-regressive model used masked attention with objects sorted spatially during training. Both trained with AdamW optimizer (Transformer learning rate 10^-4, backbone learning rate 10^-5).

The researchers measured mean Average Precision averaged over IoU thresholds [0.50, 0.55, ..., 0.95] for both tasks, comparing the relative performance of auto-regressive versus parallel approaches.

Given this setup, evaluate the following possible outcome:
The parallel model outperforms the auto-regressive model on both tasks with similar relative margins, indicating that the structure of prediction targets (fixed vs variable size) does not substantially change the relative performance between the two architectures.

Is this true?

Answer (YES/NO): NO